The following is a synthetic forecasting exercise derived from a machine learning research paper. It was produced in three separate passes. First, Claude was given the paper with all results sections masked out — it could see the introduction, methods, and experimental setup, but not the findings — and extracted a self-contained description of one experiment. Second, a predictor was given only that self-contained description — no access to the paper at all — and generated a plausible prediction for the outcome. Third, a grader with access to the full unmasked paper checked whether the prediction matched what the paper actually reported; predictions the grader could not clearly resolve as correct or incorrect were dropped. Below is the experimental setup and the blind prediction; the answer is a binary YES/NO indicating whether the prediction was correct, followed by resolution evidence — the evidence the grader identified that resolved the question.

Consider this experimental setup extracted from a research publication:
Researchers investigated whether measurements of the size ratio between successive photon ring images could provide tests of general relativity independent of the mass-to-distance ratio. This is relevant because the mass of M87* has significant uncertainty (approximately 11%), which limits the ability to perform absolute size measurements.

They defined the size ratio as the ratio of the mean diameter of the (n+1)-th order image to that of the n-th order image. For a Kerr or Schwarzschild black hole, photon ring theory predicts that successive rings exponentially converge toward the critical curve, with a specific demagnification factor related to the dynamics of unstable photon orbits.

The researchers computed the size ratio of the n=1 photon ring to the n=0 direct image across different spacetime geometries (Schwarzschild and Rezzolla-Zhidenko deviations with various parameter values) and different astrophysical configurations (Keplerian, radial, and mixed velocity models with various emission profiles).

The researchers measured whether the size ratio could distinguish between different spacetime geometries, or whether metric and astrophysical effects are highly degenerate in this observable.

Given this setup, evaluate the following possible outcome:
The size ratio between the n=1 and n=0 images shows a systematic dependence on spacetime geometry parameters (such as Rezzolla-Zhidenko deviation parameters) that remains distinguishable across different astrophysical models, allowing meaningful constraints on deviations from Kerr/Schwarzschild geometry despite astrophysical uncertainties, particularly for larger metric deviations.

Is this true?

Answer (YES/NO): NO